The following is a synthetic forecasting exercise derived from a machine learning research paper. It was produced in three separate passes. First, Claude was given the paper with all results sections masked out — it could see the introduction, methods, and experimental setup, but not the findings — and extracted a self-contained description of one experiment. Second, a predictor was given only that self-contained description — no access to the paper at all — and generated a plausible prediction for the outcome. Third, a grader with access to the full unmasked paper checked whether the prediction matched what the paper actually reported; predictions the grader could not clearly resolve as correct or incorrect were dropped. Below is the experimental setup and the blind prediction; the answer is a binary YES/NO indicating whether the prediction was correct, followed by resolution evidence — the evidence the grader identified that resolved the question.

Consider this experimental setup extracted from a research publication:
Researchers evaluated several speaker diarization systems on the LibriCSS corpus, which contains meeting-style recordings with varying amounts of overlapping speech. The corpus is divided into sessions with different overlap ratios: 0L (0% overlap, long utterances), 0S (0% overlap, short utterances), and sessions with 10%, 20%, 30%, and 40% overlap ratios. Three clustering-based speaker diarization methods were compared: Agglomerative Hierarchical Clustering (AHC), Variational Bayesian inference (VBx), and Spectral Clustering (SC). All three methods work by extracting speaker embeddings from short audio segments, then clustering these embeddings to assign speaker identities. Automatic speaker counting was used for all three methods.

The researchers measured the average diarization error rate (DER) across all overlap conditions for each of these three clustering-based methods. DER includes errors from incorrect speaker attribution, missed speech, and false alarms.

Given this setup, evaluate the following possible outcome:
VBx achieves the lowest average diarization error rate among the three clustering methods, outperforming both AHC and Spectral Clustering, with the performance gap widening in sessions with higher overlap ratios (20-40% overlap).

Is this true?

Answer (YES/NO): NO